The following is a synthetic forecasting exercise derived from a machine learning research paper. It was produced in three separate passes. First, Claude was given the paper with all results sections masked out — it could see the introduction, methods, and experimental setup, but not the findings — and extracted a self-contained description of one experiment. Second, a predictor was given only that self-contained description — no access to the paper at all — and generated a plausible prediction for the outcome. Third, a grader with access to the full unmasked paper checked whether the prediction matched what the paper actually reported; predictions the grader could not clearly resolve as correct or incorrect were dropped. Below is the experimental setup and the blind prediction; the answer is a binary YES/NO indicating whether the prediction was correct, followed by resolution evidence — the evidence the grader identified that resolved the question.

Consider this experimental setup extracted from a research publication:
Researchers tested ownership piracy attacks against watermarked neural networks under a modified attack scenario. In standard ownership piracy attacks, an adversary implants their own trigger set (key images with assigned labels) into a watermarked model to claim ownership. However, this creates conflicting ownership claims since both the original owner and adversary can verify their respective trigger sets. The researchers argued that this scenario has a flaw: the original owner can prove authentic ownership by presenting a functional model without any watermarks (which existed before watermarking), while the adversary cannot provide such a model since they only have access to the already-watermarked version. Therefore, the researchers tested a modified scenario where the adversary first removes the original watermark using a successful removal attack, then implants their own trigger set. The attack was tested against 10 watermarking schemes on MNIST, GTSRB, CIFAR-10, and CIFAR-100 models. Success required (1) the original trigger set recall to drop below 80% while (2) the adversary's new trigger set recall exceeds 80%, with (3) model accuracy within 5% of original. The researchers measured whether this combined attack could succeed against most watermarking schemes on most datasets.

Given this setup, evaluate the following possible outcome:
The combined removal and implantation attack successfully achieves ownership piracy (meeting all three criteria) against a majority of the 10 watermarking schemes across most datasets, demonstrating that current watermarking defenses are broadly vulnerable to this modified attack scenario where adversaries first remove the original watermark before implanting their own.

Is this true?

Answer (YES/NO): NO